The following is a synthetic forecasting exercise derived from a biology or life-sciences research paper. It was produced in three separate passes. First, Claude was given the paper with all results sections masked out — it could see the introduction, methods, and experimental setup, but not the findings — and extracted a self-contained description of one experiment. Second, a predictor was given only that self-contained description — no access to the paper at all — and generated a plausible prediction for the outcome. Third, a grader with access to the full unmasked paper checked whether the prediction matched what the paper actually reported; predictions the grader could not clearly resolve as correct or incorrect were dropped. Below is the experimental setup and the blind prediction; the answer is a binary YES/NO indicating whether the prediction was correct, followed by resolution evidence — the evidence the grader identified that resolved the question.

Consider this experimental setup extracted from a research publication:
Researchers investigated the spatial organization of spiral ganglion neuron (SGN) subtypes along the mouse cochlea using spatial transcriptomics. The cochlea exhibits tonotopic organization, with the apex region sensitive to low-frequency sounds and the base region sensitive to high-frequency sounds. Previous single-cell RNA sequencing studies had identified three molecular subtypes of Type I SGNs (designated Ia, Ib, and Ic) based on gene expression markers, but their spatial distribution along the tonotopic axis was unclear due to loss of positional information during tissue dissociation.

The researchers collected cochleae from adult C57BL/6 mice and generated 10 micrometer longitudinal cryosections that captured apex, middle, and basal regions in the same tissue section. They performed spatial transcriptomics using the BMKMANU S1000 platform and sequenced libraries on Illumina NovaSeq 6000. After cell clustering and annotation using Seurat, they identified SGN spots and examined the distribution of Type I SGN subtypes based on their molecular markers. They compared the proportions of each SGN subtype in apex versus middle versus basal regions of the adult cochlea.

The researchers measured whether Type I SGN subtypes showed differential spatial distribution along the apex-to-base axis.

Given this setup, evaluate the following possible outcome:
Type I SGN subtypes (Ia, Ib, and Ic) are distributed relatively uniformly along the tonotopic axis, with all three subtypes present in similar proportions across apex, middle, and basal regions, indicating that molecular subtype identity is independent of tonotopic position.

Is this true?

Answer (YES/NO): NO